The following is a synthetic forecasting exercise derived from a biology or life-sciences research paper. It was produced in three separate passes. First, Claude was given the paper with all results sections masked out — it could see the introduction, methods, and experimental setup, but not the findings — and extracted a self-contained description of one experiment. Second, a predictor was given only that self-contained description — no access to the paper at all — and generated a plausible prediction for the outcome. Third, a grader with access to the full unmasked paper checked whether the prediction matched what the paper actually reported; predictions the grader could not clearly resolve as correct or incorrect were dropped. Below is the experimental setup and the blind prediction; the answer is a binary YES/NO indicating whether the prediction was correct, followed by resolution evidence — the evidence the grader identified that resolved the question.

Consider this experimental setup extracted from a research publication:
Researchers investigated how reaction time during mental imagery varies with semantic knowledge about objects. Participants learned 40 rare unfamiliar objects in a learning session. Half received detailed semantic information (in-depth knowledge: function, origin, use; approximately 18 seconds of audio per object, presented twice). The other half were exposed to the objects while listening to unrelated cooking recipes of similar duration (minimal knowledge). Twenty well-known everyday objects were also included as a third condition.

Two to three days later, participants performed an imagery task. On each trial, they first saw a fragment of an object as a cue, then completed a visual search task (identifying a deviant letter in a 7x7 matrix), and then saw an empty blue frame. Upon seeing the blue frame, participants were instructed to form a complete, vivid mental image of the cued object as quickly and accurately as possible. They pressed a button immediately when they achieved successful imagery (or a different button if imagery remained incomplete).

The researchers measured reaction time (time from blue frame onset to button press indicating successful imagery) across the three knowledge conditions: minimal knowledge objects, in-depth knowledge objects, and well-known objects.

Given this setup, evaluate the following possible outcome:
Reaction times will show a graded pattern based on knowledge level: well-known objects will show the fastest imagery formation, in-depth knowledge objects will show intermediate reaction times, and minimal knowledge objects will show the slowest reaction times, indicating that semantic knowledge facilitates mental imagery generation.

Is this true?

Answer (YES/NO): YES